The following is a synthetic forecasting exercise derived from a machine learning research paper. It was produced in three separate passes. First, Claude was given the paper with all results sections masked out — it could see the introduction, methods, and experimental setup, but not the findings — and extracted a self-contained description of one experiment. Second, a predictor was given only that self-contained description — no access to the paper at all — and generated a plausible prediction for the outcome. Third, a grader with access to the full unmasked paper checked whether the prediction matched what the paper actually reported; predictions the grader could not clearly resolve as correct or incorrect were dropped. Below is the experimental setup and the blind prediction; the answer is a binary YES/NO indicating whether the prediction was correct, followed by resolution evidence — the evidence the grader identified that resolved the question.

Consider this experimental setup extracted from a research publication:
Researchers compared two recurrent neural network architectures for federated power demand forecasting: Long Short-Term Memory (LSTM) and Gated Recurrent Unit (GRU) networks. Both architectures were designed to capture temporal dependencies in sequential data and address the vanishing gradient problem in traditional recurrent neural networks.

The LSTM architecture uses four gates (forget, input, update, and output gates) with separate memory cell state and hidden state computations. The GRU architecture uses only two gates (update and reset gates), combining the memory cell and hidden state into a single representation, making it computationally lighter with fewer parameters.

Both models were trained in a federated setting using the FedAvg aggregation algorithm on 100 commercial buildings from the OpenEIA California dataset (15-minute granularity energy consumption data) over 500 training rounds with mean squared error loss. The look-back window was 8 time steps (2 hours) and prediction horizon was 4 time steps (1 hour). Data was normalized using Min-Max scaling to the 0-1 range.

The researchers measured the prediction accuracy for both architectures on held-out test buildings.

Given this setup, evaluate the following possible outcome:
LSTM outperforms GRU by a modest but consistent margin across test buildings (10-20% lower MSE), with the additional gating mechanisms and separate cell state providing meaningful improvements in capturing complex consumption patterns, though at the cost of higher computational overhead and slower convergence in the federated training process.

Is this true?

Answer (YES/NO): NO